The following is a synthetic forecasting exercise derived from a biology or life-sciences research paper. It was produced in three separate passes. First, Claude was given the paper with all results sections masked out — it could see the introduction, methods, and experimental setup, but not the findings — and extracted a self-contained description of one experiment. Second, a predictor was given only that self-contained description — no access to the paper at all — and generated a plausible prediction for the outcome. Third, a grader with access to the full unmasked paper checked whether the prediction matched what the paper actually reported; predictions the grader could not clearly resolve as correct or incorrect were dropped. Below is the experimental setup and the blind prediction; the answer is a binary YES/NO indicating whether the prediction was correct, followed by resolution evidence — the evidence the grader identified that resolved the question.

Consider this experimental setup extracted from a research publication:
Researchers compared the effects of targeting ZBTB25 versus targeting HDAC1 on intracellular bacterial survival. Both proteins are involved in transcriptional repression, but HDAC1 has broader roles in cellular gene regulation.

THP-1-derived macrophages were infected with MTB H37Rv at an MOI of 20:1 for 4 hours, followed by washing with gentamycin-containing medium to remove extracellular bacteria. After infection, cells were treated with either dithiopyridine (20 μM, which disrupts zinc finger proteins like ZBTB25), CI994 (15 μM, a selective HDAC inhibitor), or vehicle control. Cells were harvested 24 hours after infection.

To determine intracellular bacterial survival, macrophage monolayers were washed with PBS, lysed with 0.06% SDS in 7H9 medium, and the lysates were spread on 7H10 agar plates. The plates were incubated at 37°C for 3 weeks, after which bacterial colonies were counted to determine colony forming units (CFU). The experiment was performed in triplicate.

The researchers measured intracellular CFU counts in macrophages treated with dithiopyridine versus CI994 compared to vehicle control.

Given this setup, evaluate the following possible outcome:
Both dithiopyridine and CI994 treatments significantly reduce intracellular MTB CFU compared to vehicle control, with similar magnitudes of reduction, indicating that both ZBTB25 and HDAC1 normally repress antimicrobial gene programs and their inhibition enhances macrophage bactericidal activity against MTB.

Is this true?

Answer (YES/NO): NO